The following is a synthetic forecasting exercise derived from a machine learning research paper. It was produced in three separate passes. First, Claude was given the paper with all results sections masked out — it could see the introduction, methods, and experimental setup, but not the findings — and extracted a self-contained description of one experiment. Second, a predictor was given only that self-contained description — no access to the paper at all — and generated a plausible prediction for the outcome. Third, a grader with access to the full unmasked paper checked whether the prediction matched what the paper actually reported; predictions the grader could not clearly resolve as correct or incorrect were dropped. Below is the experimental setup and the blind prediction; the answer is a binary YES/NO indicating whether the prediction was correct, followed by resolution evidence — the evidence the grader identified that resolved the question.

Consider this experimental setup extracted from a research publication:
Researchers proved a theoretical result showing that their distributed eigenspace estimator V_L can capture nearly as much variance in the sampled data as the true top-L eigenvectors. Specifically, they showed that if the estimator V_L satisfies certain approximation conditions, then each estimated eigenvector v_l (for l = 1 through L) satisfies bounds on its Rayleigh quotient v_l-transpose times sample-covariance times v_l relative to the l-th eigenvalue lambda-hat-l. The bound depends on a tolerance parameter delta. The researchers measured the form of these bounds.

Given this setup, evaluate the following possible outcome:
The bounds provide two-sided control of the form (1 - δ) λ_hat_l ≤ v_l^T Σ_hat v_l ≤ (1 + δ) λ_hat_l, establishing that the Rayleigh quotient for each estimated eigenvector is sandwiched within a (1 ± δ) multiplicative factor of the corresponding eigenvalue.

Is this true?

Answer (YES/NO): NO